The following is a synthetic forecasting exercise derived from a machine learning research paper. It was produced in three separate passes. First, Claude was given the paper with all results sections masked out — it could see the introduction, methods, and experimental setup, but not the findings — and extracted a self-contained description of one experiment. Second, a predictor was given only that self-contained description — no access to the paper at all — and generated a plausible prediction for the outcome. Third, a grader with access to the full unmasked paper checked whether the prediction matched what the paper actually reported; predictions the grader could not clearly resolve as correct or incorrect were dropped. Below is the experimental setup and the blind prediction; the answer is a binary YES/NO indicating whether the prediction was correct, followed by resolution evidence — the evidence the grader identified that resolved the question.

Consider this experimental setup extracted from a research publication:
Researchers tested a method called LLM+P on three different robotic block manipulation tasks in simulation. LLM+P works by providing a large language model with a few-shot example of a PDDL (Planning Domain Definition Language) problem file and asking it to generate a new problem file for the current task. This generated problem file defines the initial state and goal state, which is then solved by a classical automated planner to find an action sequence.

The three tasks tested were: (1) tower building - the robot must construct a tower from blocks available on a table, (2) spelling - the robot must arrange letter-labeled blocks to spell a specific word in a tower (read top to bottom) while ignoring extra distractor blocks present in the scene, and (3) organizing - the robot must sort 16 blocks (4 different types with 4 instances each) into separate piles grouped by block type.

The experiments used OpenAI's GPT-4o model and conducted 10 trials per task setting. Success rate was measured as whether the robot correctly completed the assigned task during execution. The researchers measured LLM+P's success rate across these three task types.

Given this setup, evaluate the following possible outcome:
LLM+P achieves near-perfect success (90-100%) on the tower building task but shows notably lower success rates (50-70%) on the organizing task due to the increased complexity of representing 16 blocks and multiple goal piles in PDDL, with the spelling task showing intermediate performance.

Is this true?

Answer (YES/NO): NO